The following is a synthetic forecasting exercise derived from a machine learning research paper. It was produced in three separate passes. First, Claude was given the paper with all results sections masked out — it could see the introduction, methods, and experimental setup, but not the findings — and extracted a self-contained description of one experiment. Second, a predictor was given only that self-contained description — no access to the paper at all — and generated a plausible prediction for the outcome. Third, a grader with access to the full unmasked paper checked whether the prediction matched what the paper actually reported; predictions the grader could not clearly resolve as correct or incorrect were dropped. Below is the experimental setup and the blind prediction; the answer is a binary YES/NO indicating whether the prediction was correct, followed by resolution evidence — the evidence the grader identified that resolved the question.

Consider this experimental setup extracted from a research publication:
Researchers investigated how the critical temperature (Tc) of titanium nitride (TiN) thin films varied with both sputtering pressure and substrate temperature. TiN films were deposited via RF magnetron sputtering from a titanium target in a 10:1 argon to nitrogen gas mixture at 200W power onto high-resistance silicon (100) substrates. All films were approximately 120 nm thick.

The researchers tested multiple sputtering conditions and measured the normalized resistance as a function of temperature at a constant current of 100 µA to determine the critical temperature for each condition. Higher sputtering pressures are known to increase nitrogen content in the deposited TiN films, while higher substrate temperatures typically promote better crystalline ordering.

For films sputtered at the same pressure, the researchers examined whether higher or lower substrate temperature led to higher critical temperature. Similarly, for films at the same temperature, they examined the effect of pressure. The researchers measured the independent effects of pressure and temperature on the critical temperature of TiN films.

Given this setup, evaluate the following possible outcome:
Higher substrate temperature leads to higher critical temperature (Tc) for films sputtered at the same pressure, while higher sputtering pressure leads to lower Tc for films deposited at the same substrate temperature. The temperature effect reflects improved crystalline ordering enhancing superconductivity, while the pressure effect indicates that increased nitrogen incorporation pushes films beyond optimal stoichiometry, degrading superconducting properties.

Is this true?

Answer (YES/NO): YES